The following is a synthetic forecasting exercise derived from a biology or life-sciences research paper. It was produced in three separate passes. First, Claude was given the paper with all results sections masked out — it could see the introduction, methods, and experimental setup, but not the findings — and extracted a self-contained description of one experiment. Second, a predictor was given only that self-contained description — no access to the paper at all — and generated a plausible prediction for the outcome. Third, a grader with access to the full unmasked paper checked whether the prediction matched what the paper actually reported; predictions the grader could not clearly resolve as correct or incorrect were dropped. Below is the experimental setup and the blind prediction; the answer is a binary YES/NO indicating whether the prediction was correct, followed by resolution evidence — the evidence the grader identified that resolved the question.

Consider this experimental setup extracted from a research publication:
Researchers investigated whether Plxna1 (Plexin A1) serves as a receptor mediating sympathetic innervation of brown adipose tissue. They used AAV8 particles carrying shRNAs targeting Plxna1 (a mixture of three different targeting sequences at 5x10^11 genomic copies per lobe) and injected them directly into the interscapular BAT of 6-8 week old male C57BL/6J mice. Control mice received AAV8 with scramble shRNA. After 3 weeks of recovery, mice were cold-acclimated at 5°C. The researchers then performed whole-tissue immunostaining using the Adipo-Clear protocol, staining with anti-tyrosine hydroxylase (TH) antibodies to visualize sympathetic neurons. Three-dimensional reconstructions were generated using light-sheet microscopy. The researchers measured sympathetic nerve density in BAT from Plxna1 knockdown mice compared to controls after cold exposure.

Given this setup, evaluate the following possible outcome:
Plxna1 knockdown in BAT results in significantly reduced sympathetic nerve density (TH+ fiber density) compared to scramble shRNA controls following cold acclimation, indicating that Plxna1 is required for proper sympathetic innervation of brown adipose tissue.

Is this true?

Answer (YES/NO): YES